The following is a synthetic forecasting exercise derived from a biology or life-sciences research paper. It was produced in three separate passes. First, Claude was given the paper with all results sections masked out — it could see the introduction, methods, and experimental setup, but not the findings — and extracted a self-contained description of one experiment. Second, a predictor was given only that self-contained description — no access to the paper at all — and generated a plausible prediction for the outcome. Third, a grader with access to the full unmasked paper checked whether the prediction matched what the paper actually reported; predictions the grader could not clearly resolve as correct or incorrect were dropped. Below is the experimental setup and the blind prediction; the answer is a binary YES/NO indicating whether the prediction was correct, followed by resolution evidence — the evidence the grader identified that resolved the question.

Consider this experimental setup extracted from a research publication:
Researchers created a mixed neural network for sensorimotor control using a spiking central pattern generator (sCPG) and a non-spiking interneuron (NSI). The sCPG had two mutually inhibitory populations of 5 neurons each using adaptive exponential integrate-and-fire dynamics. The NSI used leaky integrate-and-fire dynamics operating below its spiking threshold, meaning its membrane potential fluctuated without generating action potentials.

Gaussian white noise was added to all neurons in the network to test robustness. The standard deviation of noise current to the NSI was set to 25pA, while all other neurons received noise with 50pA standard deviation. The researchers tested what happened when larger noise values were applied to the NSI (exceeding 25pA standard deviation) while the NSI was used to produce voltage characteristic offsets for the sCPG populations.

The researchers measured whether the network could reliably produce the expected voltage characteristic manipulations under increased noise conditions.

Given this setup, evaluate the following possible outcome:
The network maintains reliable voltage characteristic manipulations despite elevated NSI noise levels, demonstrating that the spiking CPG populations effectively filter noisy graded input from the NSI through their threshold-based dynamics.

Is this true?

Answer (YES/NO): NO